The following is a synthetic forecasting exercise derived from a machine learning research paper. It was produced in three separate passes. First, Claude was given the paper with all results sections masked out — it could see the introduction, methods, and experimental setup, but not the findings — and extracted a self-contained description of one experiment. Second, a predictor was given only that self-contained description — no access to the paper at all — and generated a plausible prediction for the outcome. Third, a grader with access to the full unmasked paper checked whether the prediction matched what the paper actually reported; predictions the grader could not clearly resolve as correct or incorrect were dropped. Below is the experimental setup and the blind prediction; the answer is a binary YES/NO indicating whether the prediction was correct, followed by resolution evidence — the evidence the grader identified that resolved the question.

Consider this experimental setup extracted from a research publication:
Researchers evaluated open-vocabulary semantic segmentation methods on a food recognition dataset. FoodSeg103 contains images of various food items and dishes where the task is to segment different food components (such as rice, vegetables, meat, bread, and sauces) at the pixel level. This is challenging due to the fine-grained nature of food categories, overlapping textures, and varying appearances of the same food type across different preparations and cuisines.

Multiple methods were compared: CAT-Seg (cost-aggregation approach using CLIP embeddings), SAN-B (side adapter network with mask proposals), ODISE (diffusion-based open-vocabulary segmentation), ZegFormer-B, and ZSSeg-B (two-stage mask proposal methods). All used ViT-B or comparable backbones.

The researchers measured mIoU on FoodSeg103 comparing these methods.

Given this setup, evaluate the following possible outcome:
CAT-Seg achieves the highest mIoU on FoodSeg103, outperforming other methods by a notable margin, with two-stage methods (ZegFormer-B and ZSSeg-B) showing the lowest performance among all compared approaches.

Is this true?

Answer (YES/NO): YES